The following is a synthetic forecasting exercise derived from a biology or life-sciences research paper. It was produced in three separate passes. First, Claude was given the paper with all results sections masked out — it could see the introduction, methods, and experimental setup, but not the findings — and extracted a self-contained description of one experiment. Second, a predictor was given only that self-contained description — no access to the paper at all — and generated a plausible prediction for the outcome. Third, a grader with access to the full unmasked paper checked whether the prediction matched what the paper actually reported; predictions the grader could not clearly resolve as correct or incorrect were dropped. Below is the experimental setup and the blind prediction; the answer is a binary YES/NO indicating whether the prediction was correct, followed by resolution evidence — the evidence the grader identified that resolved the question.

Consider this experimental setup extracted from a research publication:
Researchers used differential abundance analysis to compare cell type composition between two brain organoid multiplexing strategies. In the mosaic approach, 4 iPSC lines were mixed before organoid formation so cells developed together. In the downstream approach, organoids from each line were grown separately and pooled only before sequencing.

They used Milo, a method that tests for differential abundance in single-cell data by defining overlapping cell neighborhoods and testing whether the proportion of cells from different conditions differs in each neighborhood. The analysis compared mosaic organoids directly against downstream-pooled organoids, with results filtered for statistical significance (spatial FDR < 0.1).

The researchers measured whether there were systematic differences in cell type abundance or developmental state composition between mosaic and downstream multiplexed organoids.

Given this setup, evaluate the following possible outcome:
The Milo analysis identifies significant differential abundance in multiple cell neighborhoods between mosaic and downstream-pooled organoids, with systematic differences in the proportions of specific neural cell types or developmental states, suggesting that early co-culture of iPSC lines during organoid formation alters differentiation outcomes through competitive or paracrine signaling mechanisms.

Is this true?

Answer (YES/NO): NO